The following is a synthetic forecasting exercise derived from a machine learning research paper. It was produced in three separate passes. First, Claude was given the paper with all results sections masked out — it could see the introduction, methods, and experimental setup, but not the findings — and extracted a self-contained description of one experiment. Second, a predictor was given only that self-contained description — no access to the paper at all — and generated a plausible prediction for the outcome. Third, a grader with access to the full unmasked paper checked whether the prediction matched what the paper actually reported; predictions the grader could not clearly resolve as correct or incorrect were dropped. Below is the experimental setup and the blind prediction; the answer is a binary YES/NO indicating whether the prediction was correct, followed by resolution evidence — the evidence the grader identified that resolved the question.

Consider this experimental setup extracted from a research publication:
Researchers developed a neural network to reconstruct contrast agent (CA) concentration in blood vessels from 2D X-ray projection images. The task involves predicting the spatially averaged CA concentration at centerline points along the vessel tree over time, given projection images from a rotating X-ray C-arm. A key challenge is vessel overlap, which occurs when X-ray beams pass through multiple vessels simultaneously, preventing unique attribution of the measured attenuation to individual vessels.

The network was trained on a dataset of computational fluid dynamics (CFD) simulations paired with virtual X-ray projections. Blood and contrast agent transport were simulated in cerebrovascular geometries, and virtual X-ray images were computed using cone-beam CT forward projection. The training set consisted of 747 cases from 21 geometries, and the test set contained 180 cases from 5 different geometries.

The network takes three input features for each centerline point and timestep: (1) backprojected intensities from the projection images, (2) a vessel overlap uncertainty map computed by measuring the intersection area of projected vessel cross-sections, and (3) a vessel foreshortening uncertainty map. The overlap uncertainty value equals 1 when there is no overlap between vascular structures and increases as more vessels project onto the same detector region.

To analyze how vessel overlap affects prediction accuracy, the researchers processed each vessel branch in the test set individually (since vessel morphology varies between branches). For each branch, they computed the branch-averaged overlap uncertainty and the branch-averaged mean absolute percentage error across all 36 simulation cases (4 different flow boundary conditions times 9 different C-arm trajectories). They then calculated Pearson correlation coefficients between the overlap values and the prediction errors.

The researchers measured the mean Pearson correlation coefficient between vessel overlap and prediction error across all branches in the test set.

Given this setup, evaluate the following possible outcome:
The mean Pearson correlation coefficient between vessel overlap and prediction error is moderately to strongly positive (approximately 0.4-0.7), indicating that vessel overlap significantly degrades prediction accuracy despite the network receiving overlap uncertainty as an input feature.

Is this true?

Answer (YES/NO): NO